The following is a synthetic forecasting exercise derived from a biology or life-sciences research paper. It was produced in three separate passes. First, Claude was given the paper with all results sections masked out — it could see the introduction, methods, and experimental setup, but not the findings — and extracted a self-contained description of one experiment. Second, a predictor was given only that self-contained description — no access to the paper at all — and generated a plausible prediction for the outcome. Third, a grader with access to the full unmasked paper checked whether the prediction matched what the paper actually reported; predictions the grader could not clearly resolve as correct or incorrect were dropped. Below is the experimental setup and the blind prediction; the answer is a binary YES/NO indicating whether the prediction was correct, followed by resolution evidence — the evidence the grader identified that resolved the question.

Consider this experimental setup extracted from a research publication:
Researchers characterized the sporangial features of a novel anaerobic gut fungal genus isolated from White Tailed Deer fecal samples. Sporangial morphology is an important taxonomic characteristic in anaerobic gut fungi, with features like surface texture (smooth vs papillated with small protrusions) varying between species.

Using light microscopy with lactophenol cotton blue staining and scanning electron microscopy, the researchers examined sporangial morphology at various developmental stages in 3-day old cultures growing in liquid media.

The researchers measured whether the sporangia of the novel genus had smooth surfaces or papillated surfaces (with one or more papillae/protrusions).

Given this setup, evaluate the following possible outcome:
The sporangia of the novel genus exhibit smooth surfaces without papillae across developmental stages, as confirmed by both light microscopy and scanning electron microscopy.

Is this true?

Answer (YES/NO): NO